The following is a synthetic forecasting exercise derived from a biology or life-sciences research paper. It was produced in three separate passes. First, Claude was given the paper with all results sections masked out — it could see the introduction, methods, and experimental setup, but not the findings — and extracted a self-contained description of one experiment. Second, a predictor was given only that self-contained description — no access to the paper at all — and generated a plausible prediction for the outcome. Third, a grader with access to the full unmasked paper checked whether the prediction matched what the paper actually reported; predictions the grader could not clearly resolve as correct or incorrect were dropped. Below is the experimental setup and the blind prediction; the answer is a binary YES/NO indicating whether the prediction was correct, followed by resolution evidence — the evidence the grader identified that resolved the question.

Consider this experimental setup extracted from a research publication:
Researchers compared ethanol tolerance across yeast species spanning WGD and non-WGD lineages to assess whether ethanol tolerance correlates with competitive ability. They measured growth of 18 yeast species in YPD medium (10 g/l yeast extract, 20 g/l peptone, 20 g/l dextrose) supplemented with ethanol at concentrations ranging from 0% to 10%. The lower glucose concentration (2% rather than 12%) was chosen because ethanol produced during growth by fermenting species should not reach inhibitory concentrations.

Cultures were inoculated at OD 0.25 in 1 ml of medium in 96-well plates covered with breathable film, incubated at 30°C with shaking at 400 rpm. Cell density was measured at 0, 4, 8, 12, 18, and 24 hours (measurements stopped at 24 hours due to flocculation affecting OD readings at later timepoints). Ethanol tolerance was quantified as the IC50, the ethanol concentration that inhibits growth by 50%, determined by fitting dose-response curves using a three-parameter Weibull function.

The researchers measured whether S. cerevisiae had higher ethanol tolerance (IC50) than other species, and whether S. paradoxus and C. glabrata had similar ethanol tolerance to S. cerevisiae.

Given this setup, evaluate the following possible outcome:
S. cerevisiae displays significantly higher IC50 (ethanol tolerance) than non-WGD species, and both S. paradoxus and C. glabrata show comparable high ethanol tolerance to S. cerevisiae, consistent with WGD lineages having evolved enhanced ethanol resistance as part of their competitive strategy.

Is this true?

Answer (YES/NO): NO